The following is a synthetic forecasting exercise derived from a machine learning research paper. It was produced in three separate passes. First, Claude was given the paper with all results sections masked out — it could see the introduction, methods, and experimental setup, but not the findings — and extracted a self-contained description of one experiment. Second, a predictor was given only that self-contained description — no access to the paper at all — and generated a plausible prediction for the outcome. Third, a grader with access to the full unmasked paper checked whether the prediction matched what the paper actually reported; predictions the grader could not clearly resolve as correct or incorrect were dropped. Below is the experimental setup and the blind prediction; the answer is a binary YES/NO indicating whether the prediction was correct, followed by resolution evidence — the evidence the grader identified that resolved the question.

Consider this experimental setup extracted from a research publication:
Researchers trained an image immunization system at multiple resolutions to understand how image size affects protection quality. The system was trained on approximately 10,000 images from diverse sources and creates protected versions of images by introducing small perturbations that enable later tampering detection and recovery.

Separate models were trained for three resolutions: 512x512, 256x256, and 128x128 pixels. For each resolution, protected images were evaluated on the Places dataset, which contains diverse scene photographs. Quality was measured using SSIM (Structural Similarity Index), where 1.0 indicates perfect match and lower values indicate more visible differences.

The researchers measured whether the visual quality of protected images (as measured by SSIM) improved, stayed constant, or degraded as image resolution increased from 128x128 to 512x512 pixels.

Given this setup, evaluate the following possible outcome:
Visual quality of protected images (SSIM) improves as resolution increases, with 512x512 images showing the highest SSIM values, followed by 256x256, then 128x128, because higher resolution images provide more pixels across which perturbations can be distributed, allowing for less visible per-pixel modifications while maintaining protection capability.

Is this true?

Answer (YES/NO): NO